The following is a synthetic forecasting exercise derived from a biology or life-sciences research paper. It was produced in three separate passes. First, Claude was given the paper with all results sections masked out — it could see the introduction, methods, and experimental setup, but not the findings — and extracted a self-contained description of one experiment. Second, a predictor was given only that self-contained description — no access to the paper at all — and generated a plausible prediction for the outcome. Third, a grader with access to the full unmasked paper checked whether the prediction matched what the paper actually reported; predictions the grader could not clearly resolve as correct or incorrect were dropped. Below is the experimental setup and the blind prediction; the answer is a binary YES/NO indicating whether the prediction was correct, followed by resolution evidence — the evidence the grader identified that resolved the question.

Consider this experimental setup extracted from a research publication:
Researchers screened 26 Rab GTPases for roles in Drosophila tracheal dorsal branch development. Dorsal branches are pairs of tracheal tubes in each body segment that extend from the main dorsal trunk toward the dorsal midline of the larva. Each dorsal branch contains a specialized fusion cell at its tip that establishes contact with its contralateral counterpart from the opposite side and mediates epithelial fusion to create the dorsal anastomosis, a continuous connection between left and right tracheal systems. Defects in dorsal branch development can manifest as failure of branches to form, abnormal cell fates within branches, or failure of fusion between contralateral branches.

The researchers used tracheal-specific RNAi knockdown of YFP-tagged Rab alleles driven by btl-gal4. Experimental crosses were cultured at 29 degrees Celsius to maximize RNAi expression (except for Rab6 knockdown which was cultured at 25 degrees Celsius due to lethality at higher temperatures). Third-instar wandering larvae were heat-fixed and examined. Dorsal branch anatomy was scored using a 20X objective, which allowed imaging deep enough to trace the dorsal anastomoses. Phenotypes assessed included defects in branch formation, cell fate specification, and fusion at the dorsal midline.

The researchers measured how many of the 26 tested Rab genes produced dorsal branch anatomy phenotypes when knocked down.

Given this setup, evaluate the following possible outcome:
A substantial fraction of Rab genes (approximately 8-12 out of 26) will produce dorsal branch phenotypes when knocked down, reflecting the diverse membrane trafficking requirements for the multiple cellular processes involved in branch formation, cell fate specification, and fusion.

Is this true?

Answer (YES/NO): NO